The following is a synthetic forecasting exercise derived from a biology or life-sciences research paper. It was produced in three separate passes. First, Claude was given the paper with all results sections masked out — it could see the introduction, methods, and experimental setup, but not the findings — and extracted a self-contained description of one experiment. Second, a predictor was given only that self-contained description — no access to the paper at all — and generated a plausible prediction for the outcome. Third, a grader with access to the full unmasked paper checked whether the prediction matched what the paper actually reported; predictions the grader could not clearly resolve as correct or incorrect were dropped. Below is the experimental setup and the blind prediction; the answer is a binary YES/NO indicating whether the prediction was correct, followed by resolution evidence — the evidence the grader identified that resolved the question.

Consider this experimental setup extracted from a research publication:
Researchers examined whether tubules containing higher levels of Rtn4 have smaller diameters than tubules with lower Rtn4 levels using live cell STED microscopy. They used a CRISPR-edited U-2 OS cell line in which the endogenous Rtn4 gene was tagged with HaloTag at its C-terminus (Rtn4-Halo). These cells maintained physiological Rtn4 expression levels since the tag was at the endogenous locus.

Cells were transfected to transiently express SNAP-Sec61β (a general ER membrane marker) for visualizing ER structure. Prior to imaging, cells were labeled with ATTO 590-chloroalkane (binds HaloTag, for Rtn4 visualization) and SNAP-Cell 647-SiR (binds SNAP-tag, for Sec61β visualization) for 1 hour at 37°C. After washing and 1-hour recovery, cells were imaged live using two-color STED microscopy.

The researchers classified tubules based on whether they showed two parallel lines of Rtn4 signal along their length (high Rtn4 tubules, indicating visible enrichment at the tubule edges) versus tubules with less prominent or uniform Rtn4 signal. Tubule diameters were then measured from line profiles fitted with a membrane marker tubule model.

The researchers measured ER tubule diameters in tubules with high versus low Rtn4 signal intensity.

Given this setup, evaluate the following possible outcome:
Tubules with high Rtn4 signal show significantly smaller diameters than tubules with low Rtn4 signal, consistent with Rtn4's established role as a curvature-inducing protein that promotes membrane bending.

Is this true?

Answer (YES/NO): YES